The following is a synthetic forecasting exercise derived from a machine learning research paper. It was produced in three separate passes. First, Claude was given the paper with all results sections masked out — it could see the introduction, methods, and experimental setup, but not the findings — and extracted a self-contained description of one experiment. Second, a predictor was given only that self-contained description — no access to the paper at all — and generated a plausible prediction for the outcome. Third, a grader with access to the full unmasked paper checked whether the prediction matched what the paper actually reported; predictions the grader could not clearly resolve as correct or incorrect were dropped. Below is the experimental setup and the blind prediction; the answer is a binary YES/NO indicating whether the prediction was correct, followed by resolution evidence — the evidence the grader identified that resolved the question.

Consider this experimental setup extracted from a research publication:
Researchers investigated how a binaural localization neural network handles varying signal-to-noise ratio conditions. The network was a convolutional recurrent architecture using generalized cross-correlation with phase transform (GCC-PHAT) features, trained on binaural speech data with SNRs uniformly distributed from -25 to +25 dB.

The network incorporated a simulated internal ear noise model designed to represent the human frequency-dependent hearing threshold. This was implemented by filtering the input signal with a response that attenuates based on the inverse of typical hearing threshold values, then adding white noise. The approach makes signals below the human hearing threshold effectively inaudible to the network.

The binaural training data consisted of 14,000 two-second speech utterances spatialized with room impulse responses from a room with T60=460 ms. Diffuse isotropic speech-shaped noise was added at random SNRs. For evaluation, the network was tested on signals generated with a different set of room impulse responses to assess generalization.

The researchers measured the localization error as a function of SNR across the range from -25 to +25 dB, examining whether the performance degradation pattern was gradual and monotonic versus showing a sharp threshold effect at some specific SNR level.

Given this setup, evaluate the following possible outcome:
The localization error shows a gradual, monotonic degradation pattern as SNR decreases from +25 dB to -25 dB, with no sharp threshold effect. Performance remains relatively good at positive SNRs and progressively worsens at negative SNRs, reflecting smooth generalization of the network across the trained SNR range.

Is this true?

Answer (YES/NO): YES